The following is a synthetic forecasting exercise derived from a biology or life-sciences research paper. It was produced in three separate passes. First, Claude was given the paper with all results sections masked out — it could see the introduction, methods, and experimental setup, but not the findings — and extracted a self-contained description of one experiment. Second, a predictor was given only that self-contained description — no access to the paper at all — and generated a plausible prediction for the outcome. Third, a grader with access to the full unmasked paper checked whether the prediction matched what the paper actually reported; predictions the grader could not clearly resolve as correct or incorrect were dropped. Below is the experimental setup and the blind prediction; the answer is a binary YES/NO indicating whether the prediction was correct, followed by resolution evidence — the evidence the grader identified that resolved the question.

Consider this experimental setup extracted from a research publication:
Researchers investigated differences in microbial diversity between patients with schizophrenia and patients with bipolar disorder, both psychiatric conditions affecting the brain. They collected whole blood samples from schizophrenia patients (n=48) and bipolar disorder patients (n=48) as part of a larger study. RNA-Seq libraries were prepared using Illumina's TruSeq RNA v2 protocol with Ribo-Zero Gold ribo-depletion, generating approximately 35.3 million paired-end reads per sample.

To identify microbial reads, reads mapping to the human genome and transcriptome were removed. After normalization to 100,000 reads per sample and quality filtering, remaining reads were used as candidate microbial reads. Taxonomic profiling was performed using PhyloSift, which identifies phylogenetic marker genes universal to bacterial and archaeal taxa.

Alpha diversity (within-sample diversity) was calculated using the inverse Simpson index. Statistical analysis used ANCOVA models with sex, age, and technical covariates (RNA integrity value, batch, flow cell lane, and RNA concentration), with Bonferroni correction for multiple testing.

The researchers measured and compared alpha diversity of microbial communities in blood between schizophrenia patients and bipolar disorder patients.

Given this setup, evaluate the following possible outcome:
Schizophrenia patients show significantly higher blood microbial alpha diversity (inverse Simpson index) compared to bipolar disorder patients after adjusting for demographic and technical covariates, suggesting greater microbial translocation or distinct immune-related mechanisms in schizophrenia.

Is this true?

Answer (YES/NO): YES